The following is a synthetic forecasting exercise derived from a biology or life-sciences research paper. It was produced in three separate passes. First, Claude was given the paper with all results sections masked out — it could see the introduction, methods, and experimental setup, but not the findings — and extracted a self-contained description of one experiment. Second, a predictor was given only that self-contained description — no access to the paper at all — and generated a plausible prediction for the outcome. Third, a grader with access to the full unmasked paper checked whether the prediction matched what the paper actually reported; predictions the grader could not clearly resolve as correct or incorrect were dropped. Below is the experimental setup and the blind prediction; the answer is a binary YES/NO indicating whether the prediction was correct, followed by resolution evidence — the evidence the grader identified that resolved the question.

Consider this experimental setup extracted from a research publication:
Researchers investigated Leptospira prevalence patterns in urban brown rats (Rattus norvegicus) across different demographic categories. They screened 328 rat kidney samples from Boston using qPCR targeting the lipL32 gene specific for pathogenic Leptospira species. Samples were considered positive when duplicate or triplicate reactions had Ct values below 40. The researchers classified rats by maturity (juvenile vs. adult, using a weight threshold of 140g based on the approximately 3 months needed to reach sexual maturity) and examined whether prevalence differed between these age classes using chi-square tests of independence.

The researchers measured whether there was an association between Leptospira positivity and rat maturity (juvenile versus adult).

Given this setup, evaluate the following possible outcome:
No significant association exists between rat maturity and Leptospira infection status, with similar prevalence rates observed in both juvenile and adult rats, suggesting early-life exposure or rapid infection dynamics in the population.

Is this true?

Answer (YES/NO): NO